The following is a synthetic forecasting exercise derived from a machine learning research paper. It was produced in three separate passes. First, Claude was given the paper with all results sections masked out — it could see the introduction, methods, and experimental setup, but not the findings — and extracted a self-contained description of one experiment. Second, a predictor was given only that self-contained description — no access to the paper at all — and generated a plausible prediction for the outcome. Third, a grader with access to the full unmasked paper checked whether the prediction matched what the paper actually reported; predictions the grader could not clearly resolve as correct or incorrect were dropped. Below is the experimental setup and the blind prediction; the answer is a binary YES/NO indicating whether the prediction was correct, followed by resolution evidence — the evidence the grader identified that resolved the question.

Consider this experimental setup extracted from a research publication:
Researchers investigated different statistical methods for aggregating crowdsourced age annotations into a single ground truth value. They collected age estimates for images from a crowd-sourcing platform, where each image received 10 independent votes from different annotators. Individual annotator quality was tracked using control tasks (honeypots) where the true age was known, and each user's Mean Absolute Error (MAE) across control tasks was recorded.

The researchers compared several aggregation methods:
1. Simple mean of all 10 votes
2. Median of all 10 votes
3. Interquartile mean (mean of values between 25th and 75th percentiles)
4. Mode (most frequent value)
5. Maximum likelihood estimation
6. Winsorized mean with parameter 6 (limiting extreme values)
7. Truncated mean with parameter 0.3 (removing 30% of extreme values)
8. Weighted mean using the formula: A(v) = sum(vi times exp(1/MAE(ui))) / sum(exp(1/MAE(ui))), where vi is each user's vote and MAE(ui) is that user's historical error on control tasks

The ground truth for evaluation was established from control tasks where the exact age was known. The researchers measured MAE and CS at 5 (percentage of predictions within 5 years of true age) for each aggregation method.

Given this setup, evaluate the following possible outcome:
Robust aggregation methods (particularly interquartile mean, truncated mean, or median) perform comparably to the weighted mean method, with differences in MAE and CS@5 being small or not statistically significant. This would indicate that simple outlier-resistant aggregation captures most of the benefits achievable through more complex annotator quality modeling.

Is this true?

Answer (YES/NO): NO